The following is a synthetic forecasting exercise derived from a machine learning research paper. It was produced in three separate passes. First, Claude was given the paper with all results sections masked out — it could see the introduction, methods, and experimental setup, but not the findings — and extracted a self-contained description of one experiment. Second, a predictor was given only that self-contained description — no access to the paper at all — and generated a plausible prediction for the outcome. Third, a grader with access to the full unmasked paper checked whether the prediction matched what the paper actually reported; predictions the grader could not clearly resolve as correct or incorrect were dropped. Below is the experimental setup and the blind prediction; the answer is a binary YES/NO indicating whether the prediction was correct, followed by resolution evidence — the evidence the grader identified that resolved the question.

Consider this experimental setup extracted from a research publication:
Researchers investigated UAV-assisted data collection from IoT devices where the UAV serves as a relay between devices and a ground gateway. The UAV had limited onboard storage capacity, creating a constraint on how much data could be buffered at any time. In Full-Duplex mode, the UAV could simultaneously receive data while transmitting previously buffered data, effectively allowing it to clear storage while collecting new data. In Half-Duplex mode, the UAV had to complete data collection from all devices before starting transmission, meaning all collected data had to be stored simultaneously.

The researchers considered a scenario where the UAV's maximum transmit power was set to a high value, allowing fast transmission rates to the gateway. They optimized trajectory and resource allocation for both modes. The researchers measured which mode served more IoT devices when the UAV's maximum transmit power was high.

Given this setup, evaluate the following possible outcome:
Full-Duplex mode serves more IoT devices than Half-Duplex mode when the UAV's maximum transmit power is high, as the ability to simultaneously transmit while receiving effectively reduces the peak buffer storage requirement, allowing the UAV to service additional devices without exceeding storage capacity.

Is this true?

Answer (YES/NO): NO